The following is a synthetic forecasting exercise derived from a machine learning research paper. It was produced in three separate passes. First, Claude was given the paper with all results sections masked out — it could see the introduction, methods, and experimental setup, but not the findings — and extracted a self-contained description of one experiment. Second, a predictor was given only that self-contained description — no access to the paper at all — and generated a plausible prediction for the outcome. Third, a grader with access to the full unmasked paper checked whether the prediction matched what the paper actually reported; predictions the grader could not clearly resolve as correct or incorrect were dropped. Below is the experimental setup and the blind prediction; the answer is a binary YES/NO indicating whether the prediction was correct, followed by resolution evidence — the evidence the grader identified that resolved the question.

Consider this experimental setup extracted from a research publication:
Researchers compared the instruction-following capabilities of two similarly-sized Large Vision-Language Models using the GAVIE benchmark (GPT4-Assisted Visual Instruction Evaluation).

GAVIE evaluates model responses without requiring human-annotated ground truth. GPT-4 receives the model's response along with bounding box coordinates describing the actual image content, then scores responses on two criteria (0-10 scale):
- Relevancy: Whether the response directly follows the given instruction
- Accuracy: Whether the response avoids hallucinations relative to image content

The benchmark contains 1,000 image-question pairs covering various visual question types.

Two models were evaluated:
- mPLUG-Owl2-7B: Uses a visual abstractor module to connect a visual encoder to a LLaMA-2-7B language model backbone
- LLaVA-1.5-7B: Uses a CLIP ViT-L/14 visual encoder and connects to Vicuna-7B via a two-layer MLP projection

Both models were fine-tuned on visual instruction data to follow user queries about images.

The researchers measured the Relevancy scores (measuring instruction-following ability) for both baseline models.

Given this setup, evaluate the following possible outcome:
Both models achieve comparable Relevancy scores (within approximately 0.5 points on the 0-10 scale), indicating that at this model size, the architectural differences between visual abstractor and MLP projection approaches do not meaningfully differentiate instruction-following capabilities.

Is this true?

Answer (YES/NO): NO